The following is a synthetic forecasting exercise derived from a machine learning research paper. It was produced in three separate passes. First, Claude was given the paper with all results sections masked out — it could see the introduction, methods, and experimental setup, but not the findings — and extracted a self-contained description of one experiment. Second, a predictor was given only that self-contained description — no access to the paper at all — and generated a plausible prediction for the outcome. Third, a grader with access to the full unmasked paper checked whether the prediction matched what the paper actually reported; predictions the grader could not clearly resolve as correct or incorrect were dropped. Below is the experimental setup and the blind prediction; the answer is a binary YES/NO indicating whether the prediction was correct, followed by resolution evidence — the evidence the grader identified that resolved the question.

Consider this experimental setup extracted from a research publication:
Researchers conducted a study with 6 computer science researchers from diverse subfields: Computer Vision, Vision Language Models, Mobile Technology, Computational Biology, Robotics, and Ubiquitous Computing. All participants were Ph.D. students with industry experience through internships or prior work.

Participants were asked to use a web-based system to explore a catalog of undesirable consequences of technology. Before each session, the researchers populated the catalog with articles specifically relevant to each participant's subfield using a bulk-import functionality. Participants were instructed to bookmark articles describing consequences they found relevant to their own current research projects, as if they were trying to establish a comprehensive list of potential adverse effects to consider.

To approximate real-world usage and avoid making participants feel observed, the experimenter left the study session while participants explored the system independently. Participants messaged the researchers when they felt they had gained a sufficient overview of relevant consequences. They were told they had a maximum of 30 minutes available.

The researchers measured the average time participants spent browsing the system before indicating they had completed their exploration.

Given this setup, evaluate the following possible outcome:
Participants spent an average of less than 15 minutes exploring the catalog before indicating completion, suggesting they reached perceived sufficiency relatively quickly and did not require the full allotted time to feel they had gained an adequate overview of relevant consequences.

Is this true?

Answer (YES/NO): YES